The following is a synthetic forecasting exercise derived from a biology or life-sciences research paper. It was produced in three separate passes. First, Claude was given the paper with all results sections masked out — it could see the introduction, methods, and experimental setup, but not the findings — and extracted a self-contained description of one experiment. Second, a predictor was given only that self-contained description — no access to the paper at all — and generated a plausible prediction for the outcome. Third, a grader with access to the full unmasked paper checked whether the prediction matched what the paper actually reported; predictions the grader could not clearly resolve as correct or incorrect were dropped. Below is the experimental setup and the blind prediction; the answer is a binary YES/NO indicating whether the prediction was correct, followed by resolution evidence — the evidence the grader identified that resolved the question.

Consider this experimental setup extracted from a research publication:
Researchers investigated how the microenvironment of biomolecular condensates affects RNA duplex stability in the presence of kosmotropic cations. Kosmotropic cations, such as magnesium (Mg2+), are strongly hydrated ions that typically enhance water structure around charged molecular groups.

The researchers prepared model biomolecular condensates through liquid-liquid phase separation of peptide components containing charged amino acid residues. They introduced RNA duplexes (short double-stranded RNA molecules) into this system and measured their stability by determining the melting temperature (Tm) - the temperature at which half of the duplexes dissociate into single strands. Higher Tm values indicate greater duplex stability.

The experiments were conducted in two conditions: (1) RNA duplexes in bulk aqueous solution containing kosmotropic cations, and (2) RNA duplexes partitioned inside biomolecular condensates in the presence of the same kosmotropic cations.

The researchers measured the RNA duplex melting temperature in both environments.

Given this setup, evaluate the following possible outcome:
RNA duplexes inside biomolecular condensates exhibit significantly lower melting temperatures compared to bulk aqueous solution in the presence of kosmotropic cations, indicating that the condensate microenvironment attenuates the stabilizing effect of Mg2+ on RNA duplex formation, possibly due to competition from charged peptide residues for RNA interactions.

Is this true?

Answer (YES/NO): NO